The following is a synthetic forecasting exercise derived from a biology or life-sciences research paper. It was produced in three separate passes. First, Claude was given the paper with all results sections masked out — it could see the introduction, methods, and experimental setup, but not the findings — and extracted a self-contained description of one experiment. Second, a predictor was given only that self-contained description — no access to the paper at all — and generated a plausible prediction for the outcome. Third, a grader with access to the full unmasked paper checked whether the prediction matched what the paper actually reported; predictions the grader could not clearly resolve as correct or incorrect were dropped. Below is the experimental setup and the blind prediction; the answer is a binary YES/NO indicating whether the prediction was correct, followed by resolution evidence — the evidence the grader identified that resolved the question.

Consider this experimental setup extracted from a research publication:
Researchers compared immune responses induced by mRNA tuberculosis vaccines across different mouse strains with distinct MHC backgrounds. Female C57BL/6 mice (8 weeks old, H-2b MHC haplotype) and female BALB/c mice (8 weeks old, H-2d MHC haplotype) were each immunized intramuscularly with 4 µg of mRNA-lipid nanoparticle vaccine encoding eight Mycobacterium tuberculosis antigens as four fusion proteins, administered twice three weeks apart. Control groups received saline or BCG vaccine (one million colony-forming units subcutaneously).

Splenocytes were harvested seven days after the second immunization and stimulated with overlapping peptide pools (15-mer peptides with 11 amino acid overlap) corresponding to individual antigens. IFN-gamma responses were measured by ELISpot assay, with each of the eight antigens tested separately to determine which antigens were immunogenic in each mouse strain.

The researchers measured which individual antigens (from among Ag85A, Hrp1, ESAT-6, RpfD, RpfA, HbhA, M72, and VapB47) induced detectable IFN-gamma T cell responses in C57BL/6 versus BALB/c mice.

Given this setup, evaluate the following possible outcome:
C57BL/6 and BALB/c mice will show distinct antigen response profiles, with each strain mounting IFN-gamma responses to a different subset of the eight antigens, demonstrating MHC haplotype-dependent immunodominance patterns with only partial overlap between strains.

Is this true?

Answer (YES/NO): YES